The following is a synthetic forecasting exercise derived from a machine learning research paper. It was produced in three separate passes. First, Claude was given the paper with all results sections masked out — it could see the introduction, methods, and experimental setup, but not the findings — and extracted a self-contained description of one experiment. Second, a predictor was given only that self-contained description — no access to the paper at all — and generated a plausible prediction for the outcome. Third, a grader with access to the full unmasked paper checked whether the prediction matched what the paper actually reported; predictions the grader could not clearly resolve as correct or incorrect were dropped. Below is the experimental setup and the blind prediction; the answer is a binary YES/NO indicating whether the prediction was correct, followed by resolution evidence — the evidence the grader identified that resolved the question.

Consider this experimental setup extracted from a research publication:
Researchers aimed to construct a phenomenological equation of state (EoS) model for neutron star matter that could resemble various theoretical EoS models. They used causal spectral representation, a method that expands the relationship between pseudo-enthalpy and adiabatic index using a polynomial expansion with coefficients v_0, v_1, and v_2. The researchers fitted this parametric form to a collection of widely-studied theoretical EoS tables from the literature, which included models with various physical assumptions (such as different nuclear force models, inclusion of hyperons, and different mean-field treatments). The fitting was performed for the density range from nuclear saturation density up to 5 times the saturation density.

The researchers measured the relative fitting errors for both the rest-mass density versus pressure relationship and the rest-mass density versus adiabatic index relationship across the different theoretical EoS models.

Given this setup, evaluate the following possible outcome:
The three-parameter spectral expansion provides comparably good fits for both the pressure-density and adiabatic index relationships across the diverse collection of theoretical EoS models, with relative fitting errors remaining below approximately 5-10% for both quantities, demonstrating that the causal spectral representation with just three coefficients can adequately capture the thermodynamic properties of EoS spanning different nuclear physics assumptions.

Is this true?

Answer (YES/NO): NO